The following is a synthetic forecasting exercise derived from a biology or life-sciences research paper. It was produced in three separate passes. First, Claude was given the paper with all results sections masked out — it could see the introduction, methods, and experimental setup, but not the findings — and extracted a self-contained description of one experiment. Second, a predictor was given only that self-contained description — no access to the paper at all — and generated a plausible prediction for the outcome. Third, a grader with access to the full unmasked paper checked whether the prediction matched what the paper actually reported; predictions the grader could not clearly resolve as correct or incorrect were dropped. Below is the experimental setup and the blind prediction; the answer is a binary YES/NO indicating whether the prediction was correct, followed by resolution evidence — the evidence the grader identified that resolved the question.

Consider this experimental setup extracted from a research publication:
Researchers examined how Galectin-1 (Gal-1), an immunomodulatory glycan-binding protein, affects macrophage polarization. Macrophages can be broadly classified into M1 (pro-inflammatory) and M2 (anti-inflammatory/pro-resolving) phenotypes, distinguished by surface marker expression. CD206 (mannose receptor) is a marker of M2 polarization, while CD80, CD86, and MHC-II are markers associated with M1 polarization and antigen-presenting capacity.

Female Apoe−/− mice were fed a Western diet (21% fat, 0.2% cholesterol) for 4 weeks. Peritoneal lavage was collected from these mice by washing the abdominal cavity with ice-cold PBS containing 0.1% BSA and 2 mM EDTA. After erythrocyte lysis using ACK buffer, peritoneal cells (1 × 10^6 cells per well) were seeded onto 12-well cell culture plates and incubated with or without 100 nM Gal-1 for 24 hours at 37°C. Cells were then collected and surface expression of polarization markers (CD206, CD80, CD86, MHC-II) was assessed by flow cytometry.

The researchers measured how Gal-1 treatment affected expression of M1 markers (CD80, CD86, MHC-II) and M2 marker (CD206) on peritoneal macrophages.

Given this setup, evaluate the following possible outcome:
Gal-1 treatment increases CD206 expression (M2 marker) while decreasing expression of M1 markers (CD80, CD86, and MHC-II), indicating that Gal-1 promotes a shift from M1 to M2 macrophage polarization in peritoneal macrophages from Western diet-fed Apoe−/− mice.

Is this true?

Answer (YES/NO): NO